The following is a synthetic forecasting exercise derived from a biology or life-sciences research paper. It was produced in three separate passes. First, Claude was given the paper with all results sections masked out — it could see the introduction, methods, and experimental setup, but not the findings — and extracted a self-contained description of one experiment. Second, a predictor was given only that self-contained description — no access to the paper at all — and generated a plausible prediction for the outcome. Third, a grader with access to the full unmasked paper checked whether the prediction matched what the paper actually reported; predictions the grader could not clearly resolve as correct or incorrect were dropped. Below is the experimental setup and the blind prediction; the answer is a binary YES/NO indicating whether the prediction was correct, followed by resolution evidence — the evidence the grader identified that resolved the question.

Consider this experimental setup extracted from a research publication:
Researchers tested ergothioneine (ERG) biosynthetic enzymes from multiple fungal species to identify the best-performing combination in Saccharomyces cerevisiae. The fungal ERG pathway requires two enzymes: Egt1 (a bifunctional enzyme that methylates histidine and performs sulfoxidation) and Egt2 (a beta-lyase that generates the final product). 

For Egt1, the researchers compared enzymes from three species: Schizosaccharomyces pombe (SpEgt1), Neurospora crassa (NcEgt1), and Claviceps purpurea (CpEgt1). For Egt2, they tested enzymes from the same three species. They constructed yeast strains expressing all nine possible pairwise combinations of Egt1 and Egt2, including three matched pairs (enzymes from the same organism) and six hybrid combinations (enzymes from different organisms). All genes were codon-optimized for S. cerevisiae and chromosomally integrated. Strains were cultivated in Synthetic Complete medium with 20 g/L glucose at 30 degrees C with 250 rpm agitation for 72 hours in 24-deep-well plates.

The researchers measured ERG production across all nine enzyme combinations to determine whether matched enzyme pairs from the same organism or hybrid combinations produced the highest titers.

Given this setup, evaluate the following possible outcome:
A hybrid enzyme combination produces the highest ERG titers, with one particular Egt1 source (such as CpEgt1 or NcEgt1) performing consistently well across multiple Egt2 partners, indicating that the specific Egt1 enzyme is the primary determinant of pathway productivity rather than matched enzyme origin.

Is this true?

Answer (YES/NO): YES